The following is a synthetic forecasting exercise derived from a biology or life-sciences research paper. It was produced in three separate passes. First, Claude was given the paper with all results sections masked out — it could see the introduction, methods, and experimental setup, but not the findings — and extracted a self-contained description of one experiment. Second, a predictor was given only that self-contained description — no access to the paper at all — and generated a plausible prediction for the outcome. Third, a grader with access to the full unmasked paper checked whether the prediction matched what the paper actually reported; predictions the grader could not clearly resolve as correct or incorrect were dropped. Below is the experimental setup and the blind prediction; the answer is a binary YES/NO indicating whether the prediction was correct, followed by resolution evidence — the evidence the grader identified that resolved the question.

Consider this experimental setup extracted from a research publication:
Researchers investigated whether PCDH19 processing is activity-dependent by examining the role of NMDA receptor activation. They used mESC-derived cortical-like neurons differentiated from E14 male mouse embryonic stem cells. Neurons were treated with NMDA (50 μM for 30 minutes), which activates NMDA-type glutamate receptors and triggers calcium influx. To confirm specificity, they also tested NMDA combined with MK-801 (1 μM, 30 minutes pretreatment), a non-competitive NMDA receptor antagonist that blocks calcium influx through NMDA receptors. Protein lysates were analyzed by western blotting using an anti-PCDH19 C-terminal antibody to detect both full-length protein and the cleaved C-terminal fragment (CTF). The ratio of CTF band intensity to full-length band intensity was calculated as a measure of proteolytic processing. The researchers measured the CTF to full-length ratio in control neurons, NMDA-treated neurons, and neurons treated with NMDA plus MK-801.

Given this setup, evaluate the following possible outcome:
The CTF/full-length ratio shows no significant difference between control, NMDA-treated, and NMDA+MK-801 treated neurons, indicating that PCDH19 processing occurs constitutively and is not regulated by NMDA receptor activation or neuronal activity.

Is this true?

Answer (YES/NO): NO